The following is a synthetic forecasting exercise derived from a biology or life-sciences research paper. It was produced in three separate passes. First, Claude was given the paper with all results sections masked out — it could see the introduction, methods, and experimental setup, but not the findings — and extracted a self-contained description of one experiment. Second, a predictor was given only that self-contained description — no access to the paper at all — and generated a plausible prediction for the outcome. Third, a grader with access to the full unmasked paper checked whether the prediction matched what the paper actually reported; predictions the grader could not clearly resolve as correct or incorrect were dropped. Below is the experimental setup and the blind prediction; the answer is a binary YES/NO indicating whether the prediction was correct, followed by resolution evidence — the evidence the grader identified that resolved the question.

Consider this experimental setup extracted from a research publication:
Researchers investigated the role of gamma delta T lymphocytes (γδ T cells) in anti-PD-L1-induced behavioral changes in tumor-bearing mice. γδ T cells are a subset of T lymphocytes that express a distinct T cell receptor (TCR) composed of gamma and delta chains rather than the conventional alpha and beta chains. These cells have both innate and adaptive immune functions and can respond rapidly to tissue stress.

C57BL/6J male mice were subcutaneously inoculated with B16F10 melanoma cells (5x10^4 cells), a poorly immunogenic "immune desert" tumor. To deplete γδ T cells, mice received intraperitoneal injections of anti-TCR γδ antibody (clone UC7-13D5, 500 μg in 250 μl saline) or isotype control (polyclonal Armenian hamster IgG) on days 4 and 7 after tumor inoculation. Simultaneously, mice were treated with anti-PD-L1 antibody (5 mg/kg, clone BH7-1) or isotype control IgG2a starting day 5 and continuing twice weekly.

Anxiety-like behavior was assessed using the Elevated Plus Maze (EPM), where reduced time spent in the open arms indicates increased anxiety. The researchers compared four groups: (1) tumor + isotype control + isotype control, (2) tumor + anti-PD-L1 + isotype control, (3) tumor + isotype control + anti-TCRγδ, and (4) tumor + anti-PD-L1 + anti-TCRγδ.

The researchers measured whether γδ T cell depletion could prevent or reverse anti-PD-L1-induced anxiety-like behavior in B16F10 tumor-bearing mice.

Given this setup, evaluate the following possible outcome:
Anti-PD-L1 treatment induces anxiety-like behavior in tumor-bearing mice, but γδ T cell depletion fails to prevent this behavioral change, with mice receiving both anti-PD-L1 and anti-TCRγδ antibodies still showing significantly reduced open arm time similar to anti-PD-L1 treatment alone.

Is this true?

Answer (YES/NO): NO